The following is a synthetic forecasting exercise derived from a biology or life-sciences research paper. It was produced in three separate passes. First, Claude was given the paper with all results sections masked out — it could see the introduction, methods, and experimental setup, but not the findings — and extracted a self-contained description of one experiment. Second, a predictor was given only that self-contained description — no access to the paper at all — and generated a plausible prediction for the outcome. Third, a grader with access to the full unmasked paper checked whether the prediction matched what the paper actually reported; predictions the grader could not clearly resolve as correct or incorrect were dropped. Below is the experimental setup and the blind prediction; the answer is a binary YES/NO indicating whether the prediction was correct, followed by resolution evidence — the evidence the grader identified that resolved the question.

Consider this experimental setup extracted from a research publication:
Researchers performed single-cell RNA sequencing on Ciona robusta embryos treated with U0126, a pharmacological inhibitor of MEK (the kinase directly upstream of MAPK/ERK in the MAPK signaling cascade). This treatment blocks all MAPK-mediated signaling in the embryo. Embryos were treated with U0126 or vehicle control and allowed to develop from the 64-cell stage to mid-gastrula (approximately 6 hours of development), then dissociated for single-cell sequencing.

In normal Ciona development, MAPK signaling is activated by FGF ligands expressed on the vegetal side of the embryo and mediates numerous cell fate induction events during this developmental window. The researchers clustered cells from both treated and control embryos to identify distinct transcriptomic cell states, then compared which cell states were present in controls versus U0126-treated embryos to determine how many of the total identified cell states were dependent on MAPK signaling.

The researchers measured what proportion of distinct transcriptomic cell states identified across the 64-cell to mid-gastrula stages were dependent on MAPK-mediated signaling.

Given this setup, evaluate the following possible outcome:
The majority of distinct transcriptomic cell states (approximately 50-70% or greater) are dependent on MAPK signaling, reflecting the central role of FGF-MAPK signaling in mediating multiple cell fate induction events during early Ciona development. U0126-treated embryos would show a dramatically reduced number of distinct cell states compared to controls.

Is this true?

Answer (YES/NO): NO